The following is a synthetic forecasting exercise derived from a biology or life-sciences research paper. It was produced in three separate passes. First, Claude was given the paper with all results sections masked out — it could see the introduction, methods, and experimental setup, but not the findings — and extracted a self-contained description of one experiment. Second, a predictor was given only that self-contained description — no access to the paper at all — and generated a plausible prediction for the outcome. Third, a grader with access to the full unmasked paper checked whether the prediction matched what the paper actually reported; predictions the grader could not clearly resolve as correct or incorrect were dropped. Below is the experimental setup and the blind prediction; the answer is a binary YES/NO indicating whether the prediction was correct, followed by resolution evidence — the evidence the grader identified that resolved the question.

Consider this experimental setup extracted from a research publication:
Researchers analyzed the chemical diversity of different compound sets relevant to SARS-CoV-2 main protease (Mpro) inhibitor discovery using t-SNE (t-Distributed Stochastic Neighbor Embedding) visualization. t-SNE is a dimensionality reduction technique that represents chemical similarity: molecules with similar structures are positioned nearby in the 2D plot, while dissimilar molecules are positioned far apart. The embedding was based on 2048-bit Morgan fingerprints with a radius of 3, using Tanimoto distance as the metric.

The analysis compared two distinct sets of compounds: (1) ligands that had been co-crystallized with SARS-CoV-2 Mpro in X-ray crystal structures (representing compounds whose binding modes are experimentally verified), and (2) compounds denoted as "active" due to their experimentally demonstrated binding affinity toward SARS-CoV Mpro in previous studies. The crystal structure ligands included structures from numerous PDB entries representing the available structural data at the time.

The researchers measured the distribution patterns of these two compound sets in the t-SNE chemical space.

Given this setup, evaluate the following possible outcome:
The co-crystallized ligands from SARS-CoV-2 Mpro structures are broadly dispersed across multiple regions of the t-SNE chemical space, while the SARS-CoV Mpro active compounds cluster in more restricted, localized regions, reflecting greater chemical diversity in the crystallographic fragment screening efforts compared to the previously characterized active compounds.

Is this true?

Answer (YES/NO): NO